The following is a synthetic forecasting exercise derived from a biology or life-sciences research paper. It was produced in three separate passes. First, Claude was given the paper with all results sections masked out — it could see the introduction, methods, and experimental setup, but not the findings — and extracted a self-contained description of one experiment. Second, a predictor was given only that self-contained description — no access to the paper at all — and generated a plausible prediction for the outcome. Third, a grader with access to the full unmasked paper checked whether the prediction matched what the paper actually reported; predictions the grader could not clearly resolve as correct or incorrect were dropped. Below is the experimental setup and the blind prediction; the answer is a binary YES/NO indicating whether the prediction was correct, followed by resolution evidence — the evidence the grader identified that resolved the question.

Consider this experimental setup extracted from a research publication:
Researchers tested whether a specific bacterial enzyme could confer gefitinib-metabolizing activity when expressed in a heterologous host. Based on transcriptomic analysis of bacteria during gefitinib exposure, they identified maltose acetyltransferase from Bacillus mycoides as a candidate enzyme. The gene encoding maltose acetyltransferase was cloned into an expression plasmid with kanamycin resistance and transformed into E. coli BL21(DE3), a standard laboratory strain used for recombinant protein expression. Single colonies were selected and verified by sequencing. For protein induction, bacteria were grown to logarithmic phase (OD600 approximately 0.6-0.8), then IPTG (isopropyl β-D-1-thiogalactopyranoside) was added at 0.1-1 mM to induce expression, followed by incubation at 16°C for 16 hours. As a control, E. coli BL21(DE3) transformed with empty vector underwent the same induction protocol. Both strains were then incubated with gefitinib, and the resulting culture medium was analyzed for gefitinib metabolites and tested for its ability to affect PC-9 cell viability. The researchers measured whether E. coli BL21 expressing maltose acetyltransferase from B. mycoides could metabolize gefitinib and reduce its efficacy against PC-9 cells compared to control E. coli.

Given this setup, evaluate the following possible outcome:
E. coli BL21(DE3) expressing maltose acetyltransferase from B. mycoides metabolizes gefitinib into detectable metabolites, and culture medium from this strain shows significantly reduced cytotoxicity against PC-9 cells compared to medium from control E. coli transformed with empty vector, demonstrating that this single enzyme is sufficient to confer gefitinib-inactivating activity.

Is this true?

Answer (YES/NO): NO